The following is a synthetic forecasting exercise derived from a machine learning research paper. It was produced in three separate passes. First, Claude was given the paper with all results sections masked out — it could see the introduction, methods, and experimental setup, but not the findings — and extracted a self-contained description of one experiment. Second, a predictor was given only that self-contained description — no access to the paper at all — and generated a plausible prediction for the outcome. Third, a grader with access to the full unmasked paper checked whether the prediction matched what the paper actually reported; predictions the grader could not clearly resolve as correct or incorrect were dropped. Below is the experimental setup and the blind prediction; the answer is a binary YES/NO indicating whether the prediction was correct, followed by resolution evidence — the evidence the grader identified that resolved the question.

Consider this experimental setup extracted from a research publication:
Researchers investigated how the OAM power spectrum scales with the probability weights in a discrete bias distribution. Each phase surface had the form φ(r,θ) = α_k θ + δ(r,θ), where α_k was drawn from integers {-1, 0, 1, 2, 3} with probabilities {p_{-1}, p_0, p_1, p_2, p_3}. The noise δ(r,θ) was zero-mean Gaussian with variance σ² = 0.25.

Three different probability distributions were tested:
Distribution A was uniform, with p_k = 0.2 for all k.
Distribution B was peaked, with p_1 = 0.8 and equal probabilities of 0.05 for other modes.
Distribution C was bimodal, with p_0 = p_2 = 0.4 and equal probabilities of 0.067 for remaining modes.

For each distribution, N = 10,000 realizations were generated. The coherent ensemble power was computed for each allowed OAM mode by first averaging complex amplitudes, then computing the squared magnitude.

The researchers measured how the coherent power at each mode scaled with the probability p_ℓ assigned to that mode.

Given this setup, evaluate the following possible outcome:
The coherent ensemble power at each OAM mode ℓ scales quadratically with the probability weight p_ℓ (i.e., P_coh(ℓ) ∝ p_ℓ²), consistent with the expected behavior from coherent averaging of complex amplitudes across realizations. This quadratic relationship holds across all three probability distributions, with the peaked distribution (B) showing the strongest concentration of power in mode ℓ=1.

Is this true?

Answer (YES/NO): YES